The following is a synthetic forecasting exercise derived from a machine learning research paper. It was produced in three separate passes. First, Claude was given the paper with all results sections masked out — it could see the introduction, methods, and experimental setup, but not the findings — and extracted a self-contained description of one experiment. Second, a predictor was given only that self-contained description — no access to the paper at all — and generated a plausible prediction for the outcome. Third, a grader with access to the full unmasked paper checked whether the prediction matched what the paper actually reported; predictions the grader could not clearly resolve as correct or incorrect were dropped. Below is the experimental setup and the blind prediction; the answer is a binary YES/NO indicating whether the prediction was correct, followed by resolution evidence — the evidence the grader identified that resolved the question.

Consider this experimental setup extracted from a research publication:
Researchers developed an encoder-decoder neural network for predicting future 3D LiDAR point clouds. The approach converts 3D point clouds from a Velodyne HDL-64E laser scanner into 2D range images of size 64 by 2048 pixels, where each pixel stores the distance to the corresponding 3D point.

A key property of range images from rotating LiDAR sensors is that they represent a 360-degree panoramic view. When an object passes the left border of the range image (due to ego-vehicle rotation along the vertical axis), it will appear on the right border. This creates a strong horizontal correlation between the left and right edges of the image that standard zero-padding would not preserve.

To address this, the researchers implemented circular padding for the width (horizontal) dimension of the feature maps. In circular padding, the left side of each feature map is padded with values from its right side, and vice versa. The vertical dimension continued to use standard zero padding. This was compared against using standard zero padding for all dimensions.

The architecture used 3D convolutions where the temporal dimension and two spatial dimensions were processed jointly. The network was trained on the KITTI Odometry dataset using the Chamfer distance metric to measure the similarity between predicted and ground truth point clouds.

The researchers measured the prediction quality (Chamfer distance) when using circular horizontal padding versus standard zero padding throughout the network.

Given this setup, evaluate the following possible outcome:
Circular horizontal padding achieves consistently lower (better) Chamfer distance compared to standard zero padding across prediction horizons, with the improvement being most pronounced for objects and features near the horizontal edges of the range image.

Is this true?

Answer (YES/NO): NO